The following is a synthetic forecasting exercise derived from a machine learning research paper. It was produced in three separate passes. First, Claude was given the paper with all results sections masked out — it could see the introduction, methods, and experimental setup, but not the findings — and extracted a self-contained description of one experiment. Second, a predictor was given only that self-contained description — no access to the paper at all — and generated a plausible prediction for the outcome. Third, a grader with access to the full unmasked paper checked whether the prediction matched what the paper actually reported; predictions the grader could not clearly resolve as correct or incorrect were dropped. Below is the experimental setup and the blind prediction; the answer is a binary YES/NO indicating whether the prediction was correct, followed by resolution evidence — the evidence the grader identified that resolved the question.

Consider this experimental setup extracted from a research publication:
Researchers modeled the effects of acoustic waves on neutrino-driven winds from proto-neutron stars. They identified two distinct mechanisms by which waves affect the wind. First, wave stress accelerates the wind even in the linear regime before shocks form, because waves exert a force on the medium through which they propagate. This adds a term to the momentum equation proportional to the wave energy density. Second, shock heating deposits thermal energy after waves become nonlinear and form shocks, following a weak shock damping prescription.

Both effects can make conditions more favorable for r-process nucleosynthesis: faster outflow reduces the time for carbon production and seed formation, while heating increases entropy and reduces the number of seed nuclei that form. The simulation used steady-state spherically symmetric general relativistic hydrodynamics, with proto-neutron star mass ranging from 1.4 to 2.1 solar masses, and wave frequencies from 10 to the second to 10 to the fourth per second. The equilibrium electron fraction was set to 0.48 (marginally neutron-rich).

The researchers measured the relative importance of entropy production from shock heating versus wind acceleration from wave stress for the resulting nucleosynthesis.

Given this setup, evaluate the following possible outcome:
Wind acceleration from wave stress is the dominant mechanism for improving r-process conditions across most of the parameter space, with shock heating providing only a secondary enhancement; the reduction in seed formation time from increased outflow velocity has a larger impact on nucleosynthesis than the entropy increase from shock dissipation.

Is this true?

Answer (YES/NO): NO